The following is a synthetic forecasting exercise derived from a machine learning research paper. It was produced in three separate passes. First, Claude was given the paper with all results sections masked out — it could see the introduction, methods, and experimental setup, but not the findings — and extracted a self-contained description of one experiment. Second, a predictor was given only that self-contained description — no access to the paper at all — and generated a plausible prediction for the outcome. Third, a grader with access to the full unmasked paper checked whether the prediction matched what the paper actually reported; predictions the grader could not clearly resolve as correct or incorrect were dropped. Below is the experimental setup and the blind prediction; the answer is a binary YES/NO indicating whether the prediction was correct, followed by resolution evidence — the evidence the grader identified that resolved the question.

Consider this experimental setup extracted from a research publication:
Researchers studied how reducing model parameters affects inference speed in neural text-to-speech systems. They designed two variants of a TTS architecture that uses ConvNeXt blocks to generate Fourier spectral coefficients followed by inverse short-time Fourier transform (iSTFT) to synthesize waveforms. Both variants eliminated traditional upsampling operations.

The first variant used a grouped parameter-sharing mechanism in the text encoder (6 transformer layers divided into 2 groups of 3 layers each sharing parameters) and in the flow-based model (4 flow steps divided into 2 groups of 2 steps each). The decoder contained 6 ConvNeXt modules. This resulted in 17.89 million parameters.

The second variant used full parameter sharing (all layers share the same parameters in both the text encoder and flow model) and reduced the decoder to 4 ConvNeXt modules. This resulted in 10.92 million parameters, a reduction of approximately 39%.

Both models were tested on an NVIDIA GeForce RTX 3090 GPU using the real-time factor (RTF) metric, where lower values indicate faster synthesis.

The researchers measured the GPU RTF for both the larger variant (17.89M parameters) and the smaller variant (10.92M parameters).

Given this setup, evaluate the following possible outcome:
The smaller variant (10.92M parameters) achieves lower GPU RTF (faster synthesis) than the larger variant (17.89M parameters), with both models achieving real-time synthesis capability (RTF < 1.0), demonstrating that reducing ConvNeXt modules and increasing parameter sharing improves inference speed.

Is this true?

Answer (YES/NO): YES